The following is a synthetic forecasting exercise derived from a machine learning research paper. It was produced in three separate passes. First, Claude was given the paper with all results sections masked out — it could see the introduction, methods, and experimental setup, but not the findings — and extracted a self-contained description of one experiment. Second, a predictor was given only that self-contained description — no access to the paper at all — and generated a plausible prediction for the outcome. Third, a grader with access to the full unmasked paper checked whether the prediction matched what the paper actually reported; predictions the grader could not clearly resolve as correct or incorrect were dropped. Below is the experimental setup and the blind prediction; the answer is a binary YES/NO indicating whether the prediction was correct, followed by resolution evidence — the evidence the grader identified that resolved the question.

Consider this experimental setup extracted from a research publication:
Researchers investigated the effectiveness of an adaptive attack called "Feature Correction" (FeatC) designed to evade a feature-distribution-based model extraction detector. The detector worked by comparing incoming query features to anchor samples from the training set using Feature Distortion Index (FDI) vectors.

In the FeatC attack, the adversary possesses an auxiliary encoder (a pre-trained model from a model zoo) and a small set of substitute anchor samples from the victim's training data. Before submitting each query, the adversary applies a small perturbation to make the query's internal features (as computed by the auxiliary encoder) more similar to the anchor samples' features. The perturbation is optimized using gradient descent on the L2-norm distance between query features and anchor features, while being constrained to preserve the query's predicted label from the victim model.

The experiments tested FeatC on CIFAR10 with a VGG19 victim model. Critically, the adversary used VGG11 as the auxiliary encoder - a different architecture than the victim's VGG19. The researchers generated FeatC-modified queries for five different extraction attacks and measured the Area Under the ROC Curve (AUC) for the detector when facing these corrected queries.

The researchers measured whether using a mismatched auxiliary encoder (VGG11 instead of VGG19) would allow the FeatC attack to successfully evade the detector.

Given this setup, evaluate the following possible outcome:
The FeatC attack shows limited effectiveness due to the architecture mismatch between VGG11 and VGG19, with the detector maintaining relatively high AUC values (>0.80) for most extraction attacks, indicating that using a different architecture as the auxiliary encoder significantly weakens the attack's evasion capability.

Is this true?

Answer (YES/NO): YES